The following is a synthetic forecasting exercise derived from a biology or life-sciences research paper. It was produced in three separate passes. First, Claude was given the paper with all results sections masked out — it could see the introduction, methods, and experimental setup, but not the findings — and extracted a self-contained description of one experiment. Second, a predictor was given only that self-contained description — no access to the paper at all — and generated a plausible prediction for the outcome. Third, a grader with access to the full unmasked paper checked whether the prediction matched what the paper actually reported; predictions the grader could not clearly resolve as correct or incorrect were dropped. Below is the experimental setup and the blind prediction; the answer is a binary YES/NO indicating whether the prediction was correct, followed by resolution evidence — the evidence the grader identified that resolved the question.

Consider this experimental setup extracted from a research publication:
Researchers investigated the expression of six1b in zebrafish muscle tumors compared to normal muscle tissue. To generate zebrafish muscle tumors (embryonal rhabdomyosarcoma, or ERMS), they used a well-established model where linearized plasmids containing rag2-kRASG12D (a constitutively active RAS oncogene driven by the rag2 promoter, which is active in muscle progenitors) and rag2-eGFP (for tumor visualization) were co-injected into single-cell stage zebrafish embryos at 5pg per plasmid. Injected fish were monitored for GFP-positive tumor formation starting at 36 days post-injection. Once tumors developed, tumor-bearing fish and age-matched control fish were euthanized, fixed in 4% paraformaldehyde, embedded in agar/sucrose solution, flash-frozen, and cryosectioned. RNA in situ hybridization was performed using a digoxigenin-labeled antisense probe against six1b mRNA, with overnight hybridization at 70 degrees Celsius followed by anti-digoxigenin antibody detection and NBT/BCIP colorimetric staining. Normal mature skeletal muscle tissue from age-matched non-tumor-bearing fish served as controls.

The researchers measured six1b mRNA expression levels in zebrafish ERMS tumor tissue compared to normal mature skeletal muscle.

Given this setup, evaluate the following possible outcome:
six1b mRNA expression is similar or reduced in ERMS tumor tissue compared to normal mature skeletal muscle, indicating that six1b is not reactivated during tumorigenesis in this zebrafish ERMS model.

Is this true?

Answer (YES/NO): NO